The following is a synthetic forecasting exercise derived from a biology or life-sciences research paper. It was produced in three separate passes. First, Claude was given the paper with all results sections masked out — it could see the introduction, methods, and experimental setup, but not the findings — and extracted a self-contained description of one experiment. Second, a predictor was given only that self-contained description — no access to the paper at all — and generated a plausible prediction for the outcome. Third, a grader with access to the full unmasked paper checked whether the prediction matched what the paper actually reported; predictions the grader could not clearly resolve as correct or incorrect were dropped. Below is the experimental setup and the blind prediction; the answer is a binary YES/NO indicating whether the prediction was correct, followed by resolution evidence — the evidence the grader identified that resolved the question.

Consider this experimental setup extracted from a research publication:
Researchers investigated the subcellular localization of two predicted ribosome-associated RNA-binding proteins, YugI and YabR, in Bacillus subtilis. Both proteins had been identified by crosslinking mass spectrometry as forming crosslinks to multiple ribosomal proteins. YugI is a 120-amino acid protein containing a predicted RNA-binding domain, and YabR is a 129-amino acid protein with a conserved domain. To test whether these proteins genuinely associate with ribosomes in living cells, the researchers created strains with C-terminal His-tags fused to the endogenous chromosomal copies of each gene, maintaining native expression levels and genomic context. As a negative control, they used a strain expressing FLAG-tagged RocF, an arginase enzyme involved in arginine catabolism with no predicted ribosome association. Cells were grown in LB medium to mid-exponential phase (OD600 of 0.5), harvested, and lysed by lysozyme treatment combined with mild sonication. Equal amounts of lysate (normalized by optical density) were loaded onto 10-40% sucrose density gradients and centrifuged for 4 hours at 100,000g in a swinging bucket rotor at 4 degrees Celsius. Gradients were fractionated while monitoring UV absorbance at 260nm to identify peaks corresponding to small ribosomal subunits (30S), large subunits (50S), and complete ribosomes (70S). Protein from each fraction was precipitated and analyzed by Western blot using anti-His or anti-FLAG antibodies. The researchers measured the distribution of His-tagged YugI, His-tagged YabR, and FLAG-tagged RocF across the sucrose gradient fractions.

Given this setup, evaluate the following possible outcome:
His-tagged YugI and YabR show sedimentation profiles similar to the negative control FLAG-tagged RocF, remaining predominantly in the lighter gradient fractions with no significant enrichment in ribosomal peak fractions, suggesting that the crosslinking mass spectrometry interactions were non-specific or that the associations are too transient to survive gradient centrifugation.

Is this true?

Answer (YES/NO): NO